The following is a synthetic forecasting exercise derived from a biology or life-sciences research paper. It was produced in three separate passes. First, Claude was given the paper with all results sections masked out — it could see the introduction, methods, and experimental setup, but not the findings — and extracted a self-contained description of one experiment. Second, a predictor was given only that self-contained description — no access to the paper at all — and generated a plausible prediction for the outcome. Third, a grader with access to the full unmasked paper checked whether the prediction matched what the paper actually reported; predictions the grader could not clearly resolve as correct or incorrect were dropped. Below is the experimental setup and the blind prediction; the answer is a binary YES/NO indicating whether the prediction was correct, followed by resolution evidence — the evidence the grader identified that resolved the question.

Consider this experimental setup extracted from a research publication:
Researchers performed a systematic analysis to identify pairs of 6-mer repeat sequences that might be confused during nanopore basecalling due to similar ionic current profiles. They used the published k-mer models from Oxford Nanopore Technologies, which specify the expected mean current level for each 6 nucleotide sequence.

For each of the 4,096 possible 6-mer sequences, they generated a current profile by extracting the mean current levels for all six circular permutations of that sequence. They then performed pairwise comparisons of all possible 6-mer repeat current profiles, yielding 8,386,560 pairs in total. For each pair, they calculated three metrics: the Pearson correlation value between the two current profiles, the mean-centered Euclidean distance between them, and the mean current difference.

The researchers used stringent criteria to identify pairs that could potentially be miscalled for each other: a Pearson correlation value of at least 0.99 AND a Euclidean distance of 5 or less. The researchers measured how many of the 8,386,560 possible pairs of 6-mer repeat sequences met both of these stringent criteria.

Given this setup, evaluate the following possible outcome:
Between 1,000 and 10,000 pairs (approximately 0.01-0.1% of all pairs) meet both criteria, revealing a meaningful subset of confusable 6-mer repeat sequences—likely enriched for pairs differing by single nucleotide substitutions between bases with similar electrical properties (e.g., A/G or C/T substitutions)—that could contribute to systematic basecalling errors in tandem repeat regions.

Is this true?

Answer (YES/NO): YES